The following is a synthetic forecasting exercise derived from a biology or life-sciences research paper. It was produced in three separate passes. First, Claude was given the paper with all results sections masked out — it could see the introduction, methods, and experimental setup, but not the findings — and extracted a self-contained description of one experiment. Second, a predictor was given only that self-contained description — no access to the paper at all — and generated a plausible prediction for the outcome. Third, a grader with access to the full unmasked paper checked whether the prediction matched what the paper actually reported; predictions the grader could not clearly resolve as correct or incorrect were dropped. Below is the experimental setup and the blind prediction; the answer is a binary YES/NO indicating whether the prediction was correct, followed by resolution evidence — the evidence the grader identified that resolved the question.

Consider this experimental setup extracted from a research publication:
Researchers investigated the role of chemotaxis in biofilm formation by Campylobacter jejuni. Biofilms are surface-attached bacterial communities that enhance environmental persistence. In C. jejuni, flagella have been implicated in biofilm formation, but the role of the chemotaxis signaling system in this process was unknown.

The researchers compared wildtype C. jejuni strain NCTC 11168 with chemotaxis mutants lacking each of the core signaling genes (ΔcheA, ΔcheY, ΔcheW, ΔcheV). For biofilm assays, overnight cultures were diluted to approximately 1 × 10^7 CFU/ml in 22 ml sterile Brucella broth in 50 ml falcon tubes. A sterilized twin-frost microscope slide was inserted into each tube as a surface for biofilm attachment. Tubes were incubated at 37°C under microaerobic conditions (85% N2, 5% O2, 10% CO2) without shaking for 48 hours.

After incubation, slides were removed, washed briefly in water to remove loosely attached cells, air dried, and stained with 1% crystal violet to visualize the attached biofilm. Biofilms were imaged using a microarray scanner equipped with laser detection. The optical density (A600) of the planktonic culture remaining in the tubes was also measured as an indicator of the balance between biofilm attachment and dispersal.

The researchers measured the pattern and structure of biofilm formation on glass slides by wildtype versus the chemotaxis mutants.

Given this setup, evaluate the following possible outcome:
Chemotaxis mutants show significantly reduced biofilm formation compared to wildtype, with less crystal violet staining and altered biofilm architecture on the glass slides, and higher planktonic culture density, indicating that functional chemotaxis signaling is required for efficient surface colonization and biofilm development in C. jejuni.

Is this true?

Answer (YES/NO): NO